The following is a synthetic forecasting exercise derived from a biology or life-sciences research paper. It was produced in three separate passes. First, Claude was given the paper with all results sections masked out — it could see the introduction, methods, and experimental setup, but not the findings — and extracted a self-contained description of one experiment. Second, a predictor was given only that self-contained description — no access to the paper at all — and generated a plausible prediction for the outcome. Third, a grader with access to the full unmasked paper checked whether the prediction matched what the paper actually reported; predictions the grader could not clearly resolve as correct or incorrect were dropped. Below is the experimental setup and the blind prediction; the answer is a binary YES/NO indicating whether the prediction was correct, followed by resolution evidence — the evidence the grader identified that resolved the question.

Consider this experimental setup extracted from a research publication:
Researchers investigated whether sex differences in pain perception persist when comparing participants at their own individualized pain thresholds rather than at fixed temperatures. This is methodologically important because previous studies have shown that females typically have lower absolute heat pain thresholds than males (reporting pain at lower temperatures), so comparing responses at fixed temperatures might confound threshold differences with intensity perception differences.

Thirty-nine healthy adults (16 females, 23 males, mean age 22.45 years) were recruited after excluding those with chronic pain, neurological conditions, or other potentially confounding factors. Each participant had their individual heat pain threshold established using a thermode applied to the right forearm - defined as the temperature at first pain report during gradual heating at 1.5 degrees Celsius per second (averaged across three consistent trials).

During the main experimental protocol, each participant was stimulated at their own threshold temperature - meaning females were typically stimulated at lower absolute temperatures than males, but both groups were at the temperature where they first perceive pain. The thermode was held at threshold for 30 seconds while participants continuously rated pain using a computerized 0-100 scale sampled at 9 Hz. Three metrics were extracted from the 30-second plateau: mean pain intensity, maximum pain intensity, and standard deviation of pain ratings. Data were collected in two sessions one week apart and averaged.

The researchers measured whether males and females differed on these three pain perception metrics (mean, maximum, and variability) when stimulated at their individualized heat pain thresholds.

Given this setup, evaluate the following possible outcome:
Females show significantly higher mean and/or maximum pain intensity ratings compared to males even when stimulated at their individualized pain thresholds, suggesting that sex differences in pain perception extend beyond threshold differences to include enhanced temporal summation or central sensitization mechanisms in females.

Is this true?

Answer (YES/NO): NO